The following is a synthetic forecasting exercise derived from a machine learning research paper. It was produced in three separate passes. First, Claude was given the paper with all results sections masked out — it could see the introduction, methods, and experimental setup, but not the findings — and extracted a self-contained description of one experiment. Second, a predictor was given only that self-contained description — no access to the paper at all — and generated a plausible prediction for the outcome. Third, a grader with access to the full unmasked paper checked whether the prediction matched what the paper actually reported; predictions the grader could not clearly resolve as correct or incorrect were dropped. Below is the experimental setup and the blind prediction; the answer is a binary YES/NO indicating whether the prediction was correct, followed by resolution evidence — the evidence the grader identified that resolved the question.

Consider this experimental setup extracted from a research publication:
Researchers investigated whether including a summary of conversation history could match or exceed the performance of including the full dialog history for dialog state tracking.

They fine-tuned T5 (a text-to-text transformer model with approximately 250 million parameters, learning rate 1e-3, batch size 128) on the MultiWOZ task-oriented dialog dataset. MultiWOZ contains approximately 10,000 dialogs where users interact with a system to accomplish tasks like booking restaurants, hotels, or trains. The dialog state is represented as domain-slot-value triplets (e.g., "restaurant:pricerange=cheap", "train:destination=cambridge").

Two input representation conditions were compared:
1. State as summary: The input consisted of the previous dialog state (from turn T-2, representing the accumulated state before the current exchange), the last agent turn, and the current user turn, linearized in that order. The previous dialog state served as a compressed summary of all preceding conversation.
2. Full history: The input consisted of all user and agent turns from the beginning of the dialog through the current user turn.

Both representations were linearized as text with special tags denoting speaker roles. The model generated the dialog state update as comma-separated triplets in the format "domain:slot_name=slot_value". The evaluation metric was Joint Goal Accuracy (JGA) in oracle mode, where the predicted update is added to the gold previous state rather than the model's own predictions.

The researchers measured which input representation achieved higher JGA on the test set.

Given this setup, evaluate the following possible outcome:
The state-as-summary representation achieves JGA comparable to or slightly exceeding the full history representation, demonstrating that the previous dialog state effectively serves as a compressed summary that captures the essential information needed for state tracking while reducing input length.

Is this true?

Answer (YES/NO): NO